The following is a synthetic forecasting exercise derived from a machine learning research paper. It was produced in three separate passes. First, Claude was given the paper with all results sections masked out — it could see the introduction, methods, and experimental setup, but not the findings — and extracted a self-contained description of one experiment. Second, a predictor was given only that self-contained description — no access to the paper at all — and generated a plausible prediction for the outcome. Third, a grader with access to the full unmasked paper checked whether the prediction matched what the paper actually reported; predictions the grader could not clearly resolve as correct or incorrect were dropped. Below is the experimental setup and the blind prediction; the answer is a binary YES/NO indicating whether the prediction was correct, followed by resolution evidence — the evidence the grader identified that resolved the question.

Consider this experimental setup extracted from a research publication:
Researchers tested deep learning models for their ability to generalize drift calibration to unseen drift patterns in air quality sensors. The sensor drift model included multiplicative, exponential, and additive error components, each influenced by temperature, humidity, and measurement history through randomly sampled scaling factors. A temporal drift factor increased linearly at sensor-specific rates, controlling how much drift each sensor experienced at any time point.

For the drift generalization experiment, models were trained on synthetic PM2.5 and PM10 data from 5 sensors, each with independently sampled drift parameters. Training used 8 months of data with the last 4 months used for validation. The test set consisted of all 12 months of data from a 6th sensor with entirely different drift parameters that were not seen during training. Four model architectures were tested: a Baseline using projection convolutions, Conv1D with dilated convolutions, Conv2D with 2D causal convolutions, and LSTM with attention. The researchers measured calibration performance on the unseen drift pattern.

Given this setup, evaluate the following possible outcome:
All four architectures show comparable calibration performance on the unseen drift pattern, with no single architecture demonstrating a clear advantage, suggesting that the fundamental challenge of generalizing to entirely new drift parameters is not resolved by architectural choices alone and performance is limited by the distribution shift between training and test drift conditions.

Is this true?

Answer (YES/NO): NO